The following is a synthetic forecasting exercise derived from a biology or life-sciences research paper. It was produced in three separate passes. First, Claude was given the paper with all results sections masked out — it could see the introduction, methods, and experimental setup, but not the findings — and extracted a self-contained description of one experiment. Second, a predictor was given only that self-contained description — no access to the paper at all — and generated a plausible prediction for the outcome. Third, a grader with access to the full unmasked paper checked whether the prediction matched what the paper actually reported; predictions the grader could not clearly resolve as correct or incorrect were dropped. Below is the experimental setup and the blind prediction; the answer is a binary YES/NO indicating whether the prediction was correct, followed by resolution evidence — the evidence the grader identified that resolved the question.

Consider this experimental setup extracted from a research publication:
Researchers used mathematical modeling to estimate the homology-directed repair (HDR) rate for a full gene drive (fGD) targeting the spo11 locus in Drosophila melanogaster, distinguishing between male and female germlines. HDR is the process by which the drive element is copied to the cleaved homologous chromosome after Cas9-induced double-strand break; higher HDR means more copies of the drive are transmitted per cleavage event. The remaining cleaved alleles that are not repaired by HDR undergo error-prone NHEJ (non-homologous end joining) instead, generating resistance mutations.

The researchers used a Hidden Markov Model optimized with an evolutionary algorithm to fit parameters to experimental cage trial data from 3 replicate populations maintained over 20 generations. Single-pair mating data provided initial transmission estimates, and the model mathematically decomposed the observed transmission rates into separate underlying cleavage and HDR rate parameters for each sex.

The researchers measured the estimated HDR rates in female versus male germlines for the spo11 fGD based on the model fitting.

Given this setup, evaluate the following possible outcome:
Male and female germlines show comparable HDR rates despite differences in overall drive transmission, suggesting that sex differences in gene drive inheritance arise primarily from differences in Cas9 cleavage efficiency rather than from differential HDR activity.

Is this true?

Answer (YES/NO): NO